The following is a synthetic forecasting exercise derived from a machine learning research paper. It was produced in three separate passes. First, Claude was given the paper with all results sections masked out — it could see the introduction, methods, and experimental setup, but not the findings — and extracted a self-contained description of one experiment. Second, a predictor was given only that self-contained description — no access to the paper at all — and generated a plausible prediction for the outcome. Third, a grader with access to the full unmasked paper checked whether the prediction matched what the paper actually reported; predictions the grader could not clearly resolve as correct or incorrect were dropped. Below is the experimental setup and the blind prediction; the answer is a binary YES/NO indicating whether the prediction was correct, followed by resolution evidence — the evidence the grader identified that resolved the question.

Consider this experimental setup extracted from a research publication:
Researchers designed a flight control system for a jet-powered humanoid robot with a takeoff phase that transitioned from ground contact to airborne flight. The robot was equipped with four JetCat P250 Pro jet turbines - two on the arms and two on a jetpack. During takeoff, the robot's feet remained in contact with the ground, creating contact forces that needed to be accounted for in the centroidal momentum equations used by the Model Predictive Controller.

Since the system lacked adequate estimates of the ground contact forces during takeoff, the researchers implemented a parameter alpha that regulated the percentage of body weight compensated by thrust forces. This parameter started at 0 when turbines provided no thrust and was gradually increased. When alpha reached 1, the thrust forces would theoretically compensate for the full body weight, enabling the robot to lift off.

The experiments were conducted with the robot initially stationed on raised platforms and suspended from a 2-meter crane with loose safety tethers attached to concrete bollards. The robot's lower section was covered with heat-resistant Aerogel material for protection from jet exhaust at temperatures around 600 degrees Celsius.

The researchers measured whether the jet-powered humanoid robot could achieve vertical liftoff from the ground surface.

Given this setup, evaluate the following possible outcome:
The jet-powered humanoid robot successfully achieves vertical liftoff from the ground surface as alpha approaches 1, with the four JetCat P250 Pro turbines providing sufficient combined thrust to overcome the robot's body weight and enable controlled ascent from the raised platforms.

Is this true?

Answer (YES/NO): YES